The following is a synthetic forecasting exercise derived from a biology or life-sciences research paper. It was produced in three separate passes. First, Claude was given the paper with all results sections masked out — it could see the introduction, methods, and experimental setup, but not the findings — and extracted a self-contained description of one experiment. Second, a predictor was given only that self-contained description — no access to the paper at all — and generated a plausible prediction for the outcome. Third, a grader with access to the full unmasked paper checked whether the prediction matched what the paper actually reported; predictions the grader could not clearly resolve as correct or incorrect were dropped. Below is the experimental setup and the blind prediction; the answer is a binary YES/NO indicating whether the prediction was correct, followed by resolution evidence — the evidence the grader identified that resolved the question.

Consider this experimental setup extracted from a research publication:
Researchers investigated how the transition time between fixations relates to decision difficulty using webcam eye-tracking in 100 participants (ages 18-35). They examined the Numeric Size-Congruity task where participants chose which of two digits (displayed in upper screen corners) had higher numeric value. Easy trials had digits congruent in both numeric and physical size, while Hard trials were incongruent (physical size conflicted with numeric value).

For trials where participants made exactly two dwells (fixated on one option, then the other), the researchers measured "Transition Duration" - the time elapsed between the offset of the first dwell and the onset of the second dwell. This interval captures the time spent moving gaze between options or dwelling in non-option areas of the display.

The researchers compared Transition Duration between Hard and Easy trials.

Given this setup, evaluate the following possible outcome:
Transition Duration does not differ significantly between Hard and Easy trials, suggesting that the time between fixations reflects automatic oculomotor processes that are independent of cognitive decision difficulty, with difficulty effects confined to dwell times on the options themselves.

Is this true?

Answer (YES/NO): YES